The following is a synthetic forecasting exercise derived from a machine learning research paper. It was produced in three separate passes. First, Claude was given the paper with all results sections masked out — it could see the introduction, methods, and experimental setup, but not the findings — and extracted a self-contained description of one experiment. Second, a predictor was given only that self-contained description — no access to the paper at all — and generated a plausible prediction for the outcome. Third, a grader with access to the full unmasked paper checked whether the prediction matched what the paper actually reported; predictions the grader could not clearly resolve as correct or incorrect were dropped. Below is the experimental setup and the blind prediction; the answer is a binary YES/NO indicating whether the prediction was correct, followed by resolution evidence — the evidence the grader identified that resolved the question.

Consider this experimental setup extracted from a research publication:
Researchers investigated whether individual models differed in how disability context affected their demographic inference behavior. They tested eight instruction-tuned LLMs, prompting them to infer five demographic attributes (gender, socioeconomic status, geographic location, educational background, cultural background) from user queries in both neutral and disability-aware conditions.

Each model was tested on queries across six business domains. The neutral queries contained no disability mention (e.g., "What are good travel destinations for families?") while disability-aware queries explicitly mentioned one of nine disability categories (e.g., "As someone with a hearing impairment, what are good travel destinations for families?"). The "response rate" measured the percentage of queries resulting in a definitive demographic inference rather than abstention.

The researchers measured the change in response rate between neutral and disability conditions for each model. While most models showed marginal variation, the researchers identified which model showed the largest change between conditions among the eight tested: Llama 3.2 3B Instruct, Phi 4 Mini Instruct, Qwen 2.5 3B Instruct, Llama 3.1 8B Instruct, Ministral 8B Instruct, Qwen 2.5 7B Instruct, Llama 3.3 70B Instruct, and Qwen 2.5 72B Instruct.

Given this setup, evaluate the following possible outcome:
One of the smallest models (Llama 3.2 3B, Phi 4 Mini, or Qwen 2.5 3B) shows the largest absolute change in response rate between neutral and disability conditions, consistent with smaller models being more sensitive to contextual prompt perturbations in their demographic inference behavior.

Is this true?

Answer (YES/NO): NO